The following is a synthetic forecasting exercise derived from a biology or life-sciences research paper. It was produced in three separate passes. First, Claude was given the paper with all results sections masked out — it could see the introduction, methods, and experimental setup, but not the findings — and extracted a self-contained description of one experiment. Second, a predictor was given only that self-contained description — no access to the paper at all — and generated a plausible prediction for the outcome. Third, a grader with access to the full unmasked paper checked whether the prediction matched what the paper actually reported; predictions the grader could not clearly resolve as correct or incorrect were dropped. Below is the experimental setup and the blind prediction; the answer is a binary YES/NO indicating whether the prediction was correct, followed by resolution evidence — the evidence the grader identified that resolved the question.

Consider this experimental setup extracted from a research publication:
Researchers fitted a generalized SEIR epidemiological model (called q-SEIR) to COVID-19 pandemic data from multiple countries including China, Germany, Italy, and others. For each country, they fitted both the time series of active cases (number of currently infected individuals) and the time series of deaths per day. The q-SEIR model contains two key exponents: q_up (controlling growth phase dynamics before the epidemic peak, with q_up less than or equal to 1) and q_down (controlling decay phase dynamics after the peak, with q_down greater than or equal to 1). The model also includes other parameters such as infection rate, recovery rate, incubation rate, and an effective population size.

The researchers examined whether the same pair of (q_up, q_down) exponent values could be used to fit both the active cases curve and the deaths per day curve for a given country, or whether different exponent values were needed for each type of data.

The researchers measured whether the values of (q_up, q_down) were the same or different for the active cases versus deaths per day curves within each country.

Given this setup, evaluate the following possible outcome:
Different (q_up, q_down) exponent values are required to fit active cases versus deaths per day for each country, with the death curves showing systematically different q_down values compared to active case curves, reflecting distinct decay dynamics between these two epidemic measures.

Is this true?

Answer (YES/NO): NO